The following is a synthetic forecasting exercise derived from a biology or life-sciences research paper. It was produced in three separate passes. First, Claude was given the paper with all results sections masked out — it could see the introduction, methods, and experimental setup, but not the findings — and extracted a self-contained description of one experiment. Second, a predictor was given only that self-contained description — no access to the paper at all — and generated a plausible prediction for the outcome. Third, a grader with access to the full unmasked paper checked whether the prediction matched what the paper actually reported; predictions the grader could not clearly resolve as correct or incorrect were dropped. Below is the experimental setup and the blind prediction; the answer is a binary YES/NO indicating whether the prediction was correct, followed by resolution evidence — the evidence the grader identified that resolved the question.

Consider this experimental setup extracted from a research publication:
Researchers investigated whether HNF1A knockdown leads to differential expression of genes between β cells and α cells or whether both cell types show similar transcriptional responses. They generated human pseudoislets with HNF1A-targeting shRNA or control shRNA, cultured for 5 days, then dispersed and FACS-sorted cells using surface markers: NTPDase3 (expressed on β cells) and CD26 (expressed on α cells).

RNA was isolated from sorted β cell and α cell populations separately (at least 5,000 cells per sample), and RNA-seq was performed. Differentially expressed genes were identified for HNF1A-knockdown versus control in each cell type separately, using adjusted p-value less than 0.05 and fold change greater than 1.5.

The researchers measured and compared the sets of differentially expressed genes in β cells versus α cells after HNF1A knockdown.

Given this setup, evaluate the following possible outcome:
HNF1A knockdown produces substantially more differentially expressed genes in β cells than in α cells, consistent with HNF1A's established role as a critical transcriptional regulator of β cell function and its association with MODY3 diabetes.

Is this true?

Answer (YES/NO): YES